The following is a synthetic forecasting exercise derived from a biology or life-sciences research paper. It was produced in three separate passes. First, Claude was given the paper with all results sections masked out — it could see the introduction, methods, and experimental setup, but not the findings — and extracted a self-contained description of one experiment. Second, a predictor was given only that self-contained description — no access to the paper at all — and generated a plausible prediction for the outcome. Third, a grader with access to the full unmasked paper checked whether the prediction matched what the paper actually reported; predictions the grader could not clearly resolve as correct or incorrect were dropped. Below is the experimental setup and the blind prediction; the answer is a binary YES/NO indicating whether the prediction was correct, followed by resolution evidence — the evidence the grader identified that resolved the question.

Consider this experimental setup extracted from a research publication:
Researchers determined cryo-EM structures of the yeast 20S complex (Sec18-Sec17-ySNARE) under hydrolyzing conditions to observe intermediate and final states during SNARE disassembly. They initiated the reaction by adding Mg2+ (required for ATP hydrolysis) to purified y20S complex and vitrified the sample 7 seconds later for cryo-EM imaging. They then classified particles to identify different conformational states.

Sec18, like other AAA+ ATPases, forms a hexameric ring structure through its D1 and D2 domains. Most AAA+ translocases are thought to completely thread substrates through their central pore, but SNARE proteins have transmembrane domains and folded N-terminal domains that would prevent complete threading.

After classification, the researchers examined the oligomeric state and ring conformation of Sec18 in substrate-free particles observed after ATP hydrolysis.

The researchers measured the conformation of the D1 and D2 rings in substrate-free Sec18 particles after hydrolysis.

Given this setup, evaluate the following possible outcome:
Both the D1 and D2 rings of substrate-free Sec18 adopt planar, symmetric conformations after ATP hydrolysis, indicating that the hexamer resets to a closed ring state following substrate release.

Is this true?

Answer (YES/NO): NO